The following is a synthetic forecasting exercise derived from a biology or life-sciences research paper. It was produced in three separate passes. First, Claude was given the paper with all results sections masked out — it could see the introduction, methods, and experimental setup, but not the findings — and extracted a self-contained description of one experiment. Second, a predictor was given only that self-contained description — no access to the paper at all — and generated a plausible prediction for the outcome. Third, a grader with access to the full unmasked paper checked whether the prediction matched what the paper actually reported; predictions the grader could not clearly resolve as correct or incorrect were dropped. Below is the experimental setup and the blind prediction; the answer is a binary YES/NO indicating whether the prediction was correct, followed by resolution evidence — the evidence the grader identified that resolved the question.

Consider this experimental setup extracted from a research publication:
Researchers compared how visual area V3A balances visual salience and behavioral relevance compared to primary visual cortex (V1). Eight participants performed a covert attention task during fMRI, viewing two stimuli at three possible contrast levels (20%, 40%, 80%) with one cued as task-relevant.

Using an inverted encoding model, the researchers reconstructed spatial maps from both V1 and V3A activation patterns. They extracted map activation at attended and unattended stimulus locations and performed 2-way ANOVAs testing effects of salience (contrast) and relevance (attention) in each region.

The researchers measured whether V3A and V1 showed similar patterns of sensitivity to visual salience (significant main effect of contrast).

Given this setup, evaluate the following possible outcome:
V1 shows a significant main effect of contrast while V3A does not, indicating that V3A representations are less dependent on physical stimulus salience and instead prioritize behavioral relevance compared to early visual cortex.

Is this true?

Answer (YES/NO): YES